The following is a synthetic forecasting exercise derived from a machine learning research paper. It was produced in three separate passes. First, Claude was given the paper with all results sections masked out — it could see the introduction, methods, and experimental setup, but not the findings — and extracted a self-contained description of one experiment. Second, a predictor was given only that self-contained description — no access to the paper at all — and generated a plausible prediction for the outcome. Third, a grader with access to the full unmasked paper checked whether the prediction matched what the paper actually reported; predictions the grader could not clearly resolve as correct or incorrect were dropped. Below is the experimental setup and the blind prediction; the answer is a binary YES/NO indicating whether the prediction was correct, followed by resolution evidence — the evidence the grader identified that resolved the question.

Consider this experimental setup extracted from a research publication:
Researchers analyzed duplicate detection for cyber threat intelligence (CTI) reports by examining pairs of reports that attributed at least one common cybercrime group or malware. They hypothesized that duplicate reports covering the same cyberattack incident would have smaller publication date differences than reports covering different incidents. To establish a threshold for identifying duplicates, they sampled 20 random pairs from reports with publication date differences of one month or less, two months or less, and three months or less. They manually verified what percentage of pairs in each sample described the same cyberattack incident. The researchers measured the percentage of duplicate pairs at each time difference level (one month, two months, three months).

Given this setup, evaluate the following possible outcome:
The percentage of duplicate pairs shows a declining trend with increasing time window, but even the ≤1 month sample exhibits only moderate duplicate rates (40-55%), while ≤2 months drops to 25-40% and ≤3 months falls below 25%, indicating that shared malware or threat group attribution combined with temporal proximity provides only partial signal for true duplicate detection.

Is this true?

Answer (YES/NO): NO